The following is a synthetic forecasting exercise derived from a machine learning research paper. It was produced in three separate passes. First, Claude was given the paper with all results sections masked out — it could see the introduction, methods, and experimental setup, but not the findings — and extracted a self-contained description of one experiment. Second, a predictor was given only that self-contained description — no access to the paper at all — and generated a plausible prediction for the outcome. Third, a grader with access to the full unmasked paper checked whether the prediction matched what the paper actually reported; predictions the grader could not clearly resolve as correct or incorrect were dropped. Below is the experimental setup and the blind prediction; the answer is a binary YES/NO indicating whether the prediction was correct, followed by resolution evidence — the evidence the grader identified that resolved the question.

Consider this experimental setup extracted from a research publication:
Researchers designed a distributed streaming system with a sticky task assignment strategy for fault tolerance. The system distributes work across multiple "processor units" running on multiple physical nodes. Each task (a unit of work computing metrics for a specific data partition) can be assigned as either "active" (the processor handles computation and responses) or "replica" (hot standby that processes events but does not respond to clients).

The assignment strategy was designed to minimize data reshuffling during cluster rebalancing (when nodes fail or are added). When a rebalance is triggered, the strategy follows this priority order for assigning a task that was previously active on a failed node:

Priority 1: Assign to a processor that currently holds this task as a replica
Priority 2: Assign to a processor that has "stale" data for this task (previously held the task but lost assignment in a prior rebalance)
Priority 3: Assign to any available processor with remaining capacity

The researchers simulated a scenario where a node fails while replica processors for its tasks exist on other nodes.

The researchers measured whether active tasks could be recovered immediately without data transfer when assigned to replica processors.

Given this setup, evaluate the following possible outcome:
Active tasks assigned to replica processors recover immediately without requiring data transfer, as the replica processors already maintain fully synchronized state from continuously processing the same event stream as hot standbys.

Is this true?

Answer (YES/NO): YES